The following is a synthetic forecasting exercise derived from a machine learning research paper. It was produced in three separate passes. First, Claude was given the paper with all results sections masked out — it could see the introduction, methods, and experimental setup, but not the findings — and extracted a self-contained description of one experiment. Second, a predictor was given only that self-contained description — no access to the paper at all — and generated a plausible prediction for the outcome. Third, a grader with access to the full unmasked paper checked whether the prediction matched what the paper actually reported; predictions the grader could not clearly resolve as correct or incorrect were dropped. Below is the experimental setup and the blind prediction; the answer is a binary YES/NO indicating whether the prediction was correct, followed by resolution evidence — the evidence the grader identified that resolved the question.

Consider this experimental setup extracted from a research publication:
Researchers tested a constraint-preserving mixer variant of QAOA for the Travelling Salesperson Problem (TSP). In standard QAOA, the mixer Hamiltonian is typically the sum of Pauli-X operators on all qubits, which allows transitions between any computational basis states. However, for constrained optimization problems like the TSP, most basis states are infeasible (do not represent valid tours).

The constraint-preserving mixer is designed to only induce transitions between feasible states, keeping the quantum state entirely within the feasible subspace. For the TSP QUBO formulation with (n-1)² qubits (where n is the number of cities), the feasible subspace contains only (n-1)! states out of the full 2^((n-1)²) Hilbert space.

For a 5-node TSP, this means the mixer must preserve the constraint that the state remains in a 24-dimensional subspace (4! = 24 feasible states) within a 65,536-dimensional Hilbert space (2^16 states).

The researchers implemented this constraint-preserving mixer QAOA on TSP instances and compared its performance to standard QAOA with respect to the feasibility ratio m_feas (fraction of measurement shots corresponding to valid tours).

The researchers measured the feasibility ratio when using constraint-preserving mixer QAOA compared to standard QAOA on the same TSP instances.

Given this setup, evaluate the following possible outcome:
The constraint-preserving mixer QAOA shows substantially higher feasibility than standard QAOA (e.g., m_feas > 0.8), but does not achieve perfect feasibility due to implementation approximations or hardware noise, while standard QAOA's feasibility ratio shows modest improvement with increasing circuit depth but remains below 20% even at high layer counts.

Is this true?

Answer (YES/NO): NO